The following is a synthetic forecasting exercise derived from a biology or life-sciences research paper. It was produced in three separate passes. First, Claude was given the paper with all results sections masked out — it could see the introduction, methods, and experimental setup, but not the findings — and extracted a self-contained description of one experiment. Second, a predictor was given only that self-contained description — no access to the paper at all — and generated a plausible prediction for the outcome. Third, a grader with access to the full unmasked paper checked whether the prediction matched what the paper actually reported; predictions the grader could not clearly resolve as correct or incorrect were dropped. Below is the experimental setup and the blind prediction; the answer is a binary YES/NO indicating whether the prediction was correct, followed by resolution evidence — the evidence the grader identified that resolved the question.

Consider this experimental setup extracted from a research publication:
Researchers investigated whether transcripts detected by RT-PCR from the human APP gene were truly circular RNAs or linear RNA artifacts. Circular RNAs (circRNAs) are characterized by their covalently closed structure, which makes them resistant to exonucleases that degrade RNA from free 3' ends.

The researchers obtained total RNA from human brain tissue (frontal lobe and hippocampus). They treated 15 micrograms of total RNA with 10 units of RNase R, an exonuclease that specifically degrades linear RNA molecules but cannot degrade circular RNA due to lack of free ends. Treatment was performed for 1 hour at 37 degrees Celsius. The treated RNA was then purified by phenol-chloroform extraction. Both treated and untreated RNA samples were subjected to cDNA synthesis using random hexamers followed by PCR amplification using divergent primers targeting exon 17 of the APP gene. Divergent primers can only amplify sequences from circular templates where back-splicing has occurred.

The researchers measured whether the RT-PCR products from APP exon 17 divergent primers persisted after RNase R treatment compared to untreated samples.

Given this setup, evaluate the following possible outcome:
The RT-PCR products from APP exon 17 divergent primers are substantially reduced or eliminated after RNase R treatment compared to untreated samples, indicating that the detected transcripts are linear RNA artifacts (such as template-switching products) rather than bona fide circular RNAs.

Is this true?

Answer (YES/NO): NO